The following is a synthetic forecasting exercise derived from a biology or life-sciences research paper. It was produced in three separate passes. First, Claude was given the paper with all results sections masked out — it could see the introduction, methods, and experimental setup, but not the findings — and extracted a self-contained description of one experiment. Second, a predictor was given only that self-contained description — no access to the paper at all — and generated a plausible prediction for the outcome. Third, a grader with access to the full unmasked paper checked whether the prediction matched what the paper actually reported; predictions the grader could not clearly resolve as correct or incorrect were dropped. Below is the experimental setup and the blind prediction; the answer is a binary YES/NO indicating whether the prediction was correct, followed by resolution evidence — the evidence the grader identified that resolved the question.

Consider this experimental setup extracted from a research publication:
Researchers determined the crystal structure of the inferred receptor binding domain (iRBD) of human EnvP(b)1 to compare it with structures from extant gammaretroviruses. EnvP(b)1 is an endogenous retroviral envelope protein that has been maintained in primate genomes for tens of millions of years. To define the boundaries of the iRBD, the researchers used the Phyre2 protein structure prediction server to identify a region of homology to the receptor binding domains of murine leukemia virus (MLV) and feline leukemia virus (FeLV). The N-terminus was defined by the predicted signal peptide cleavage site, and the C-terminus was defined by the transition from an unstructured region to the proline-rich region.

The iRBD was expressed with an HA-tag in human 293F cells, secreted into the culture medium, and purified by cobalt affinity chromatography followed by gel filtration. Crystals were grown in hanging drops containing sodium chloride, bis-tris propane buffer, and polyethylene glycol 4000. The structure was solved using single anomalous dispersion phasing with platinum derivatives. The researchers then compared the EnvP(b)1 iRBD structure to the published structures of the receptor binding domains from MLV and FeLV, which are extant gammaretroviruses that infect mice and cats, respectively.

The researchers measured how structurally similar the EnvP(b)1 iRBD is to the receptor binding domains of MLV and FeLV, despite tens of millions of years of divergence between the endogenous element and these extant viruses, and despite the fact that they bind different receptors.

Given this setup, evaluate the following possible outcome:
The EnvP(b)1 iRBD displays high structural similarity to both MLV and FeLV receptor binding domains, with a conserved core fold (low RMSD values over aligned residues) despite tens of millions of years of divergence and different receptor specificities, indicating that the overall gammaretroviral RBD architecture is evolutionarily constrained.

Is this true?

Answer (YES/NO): YES